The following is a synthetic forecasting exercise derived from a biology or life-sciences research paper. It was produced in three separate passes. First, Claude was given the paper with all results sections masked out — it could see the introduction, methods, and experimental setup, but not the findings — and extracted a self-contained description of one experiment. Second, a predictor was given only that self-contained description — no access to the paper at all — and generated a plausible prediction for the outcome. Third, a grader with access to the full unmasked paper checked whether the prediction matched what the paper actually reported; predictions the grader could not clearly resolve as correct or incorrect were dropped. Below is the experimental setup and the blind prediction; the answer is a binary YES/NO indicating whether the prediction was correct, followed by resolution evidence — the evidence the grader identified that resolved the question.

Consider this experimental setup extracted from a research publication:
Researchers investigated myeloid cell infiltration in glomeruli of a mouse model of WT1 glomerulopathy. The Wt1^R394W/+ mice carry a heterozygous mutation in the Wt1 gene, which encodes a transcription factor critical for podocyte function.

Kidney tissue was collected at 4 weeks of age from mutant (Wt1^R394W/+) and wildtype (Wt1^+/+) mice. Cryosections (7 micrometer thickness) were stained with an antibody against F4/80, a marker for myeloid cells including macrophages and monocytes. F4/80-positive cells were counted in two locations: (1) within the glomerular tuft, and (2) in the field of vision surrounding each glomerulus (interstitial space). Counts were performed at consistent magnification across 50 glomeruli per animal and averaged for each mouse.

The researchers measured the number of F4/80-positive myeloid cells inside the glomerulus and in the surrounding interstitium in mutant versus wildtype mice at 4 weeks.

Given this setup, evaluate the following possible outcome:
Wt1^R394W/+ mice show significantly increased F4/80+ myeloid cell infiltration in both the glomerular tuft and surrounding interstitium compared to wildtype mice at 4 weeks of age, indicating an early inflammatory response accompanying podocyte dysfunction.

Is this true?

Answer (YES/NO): NO